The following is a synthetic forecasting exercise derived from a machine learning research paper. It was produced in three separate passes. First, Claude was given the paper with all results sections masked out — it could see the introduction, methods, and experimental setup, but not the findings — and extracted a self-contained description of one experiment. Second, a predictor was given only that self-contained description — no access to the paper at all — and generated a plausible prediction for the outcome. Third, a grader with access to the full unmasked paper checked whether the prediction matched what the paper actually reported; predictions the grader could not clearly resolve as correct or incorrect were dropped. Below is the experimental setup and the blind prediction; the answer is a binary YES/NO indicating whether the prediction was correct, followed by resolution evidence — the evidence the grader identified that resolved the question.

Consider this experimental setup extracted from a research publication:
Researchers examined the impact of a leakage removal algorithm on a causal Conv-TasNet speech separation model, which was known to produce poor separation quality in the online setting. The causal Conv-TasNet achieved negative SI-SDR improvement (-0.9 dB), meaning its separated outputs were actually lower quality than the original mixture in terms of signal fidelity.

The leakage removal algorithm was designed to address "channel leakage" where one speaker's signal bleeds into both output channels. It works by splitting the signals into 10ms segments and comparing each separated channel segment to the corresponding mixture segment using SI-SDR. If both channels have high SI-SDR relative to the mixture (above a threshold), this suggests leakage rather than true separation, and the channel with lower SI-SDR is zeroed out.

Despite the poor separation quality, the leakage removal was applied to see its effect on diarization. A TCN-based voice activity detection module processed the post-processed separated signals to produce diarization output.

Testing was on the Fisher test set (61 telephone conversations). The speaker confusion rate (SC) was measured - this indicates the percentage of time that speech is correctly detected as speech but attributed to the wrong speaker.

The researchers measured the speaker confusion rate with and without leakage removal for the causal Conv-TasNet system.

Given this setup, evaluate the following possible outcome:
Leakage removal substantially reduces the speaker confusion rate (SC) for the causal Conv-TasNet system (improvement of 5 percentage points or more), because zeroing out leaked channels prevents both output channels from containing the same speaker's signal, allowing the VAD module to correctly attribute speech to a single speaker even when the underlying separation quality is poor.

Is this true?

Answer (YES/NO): NO